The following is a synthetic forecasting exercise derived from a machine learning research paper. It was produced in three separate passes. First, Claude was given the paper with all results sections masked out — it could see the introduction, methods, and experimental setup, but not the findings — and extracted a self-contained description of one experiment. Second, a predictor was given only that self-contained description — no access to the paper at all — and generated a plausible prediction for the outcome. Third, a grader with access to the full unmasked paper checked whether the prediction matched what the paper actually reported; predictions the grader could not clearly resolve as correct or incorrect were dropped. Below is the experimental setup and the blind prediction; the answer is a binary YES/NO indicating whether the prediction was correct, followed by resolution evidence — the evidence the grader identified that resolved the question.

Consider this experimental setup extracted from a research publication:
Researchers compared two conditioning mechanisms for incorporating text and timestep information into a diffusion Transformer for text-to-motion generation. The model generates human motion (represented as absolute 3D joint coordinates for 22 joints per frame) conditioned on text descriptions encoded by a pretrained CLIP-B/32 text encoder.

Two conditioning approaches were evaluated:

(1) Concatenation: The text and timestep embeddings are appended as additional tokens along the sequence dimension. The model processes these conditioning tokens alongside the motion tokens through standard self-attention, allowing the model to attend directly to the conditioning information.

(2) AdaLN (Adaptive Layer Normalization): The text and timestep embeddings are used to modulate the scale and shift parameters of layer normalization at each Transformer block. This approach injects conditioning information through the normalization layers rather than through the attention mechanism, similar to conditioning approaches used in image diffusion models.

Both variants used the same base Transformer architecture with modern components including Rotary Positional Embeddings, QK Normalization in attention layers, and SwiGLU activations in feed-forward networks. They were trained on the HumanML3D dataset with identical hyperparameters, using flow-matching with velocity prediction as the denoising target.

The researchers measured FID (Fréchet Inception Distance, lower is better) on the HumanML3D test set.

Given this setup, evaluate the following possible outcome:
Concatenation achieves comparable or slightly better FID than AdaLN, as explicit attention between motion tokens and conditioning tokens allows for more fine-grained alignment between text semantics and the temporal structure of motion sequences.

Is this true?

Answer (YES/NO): NO